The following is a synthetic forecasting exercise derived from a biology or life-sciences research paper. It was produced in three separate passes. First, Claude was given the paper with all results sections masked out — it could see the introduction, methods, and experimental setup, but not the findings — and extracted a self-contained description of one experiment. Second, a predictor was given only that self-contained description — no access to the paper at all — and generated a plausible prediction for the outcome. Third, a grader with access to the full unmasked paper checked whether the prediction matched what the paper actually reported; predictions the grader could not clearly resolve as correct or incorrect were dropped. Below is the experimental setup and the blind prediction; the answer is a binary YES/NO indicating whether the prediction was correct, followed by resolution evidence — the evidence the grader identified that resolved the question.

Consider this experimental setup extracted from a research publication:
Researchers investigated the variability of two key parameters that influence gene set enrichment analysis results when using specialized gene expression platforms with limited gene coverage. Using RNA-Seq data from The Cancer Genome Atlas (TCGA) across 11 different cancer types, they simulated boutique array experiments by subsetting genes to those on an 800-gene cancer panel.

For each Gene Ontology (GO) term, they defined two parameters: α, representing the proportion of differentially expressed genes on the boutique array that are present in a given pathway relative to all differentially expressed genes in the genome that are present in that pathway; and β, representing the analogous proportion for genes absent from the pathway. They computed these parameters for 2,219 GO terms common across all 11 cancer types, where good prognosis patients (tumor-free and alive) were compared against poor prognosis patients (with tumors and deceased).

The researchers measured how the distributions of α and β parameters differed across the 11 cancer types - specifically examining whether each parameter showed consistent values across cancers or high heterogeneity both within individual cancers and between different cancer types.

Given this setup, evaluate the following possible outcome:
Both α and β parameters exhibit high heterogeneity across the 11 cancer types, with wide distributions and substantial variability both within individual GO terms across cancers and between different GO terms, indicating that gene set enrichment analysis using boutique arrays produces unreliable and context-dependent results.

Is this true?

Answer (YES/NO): NO